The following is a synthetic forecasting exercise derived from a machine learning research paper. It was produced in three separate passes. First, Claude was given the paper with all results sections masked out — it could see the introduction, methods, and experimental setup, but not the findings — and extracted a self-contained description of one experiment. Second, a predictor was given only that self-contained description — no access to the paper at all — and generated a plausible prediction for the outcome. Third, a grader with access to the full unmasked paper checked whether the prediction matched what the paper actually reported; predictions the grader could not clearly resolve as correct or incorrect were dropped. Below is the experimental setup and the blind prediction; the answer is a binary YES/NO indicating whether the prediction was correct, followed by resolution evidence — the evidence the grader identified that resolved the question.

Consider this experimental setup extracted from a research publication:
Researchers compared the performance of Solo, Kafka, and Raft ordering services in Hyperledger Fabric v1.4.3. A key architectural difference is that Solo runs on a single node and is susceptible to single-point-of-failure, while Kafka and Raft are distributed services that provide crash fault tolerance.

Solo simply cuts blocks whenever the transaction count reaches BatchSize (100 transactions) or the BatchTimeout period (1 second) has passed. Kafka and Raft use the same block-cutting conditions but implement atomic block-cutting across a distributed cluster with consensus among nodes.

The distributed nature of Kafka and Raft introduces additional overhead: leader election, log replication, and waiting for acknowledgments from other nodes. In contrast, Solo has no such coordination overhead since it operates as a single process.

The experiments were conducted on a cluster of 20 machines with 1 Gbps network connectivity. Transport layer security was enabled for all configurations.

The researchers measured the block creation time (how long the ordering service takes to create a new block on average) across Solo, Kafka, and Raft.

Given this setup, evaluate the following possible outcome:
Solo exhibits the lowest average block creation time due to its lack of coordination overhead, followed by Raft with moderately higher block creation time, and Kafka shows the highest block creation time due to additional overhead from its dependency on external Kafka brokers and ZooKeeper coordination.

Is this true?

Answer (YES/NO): NO